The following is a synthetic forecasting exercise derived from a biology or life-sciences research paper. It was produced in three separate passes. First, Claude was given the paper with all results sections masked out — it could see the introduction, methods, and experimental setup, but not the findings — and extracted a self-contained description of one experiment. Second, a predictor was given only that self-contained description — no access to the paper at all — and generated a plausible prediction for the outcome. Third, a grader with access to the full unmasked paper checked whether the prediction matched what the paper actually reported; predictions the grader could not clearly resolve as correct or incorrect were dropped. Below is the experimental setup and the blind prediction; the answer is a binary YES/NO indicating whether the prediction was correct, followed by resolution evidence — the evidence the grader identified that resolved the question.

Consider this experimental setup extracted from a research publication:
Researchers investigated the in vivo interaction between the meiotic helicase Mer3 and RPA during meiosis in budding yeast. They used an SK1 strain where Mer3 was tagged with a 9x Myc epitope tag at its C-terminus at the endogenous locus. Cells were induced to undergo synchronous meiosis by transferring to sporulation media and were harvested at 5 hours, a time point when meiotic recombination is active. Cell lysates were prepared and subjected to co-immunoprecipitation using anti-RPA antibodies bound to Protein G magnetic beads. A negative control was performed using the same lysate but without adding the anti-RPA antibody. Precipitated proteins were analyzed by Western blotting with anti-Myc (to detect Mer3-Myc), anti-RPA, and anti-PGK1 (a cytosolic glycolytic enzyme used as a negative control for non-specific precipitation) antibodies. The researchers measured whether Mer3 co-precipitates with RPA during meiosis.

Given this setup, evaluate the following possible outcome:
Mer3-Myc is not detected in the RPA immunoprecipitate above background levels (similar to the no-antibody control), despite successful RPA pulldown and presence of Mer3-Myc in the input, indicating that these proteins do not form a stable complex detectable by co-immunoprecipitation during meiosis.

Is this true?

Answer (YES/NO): NO